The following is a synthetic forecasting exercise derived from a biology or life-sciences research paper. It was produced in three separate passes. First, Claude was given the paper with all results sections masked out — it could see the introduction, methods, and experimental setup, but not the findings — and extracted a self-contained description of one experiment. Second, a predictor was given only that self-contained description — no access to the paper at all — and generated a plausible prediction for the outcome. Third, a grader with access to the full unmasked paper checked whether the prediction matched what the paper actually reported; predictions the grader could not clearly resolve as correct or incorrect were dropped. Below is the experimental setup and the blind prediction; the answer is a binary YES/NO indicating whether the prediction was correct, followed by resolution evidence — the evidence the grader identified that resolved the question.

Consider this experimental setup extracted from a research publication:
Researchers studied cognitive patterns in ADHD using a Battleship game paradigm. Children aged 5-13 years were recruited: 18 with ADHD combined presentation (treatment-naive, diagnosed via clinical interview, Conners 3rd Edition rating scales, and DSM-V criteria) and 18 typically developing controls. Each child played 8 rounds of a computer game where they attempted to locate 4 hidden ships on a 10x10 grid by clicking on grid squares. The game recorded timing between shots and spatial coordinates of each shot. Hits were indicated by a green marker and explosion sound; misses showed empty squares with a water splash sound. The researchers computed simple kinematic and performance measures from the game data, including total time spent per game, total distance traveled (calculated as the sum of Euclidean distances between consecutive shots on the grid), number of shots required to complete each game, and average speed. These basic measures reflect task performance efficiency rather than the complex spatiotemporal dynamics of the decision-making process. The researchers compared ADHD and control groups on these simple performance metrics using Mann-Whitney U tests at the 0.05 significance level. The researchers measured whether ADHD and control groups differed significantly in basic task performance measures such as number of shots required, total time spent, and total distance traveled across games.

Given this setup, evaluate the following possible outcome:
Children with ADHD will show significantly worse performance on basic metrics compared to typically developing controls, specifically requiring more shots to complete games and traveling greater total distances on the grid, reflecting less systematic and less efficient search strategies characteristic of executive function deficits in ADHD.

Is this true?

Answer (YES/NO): NO